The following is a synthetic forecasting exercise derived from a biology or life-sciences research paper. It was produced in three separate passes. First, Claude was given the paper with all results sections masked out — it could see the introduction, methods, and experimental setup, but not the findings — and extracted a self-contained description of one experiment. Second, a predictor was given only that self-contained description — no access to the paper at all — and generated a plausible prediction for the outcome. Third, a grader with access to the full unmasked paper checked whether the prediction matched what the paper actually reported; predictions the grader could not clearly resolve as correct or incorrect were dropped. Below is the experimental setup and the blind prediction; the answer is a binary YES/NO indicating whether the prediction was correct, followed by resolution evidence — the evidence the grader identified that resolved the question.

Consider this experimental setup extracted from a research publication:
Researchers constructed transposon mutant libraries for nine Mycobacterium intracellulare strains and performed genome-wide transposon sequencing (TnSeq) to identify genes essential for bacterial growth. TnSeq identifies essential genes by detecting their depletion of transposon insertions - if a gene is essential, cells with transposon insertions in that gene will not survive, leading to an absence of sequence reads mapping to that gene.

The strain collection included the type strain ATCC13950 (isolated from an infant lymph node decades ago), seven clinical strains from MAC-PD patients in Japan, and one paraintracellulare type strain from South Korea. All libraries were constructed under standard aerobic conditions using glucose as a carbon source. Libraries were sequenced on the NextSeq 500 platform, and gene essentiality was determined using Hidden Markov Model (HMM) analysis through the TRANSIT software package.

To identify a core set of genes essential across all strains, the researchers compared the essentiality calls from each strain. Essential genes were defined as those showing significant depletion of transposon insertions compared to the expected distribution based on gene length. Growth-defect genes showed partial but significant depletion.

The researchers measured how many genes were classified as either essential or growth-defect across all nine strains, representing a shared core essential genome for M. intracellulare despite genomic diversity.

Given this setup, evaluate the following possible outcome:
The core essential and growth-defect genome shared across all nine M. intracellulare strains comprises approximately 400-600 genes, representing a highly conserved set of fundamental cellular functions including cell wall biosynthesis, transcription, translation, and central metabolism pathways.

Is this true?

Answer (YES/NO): NO